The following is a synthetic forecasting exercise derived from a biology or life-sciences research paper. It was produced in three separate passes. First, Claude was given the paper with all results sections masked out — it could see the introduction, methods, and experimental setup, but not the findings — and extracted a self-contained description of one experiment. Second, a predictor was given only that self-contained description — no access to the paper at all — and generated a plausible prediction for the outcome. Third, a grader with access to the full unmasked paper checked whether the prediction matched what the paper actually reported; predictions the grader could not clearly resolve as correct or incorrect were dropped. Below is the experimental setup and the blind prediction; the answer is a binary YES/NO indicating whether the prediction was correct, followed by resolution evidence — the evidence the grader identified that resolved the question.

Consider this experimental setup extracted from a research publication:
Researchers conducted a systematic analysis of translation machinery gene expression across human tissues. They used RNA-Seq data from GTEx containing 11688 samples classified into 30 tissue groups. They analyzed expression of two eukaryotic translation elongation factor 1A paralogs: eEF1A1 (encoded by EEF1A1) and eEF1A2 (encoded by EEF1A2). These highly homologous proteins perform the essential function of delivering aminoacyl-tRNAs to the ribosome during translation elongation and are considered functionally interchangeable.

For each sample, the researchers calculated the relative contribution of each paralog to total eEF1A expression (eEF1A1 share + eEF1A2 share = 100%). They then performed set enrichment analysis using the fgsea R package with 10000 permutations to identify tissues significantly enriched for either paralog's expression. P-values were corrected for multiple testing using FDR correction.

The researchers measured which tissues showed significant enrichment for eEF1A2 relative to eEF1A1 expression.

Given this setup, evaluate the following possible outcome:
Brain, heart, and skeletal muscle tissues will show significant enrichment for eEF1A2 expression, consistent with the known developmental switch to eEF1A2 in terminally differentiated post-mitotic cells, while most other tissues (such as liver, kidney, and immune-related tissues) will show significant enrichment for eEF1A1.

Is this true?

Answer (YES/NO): YES